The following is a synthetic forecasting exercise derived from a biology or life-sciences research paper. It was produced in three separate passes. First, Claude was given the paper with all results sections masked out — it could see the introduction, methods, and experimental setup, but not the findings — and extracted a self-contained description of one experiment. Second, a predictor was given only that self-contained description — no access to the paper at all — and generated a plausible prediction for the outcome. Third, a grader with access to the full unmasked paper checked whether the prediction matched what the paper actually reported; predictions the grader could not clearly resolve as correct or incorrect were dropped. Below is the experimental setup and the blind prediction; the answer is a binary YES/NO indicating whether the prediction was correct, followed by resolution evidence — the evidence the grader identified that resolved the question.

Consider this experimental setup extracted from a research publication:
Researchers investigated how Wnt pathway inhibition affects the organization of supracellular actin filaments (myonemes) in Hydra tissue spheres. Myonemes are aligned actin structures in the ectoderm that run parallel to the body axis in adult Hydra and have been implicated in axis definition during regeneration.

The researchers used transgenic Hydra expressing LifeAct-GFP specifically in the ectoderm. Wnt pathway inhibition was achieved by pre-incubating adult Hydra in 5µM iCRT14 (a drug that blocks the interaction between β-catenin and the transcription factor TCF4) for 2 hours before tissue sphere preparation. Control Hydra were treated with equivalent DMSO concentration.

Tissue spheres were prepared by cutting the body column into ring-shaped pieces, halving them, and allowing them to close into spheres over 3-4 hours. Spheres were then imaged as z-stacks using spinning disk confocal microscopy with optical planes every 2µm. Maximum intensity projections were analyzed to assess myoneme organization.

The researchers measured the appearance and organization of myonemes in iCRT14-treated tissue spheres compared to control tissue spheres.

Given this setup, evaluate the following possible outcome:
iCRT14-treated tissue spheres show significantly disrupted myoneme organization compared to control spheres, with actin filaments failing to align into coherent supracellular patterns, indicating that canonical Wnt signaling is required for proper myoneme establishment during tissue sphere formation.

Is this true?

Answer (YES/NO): NO